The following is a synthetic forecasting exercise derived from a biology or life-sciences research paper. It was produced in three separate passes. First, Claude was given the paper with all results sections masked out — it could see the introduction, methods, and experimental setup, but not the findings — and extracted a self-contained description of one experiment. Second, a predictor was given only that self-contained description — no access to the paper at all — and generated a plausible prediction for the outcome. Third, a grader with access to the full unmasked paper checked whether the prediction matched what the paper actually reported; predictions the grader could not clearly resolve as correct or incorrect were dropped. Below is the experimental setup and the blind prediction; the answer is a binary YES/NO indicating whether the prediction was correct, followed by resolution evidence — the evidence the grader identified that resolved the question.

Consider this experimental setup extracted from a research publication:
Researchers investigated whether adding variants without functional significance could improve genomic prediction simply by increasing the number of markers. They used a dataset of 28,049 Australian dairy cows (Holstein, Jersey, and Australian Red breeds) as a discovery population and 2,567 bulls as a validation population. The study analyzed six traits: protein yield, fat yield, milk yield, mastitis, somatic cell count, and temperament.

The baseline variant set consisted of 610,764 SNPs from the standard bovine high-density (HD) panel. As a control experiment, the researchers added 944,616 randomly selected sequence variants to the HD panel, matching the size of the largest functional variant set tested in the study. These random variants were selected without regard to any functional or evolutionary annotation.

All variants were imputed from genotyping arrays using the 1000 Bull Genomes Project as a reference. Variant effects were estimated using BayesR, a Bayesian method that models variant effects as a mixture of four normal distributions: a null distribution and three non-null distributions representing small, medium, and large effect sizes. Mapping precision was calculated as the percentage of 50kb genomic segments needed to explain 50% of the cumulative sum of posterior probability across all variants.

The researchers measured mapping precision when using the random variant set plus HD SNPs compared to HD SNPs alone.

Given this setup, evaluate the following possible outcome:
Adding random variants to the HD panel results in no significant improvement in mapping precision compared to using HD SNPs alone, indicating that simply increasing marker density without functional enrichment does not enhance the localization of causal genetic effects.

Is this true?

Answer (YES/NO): NO